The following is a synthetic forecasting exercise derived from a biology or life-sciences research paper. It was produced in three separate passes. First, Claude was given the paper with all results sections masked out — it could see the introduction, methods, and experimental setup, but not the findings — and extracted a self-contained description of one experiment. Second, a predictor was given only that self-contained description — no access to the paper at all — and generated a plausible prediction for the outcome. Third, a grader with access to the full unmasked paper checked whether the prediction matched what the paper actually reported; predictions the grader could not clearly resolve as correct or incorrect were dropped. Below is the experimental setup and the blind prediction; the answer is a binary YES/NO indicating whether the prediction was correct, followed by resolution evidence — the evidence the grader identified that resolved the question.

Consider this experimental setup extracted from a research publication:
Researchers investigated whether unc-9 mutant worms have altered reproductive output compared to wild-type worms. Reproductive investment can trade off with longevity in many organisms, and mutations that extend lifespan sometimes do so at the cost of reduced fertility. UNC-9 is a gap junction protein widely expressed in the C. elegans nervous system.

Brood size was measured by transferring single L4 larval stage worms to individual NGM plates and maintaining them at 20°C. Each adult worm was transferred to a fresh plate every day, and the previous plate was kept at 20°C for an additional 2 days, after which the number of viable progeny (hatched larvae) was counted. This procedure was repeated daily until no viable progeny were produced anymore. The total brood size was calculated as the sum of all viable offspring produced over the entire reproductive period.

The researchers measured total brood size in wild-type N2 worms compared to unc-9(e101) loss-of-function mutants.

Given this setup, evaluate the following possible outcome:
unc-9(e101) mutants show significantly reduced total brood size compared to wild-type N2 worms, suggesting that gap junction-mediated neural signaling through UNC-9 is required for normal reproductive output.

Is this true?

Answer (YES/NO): NO